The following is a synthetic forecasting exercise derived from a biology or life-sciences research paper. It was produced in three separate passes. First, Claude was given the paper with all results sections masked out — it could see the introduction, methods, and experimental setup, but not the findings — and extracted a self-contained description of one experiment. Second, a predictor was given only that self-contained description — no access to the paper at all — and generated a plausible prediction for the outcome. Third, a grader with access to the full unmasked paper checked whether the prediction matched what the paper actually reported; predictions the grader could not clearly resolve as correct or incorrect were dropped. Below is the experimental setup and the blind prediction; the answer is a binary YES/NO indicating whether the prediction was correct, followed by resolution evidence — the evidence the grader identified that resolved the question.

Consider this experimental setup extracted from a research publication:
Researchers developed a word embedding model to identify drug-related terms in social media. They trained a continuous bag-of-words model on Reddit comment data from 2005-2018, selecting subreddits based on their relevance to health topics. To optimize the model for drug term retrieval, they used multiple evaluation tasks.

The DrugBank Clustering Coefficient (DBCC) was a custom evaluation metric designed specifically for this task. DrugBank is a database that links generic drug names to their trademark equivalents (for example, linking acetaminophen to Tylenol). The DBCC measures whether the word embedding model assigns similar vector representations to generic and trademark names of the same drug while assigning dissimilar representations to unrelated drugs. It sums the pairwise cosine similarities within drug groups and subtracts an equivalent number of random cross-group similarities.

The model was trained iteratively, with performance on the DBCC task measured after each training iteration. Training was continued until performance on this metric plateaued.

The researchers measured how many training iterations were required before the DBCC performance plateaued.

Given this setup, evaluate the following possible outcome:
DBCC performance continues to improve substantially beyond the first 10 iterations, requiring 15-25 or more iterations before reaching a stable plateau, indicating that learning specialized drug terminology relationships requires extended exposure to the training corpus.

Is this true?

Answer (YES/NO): YES